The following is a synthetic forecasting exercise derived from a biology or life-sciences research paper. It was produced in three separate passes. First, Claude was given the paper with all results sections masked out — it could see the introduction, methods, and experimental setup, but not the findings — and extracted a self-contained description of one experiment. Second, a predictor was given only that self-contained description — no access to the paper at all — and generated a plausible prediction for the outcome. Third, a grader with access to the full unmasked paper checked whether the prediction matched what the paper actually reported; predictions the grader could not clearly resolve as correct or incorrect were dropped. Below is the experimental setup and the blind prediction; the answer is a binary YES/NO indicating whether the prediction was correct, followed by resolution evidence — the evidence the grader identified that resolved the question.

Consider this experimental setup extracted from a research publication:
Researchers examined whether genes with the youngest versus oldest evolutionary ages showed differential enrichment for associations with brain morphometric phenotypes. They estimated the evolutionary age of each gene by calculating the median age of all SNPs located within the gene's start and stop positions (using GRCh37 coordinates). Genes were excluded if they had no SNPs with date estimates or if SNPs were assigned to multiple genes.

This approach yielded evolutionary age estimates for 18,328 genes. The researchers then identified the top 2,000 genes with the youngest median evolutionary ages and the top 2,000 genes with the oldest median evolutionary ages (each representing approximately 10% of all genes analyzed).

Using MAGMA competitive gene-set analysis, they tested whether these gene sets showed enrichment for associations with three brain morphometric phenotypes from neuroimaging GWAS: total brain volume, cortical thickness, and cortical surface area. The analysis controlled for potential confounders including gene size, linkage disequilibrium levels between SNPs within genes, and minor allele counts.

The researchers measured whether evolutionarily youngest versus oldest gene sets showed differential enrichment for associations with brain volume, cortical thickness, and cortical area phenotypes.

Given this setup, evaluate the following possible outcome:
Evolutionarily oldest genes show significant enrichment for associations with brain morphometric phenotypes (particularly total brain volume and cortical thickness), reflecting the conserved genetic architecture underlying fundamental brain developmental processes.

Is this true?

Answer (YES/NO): NO